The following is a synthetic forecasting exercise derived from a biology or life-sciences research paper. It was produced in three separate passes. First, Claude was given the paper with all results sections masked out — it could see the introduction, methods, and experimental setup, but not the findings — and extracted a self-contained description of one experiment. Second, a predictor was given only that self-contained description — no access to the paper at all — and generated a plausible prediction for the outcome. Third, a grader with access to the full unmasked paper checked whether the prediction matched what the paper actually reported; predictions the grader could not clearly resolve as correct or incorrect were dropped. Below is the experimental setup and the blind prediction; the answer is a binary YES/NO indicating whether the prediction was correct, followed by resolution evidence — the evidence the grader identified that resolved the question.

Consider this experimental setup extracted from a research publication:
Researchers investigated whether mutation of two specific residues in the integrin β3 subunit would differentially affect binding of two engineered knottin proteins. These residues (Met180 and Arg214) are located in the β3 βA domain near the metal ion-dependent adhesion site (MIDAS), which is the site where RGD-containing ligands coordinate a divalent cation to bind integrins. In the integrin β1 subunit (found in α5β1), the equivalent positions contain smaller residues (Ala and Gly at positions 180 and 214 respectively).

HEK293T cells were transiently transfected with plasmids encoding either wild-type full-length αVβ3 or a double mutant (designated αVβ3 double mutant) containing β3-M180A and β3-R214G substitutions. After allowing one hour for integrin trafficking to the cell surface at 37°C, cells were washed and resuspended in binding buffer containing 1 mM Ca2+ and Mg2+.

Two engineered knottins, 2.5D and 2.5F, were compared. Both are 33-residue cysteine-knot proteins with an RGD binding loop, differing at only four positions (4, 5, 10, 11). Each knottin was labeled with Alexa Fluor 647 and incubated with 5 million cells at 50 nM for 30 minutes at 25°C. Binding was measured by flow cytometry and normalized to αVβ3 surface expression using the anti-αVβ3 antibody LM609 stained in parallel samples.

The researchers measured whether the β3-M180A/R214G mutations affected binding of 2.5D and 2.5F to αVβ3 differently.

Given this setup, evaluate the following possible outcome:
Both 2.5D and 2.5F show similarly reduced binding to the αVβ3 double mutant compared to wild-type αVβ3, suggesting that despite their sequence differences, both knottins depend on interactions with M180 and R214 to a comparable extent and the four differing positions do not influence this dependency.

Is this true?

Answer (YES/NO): NO